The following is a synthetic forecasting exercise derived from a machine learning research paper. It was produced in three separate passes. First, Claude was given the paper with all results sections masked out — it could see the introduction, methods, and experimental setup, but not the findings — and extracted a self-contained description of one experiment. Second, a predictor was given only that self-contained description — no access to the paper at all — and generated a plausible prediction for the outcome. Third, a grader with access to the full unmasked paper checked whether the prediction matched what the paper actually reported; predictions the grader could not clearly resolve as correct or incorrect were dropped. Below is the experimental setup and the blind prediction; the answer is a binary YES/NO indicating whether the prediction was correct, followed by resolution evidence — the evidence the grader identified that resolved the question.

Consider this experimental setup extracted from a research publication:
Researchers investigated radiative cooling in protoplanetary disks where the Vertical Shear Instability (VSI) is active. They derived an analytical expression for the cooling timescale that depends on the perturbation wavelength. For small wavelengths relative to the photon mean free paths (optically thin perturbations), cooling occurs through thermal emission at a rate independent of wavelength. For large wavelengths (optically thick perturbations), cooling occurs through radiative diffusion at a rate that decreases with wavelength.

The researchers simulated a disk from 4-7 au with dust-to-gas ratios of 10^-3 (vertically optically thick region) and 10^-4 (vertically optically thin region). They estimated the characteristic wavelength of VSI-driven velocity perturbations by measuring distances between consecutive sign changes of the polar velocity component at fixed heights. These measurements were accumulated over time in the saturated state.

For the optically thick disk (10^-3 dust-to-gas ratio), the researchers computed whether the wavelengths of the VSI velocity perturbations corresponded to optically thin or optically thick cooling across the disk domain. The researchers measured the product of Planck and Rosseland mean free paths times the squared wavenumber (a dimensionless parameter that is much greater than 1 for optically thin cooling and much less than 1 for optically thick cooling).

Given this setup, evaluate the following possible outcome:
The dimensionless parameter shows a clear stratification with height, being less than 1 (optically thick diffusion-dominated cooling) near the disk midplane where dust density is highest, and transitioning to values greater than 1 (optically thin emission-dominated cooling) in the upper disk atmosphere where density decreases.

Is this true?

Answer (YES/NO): NO